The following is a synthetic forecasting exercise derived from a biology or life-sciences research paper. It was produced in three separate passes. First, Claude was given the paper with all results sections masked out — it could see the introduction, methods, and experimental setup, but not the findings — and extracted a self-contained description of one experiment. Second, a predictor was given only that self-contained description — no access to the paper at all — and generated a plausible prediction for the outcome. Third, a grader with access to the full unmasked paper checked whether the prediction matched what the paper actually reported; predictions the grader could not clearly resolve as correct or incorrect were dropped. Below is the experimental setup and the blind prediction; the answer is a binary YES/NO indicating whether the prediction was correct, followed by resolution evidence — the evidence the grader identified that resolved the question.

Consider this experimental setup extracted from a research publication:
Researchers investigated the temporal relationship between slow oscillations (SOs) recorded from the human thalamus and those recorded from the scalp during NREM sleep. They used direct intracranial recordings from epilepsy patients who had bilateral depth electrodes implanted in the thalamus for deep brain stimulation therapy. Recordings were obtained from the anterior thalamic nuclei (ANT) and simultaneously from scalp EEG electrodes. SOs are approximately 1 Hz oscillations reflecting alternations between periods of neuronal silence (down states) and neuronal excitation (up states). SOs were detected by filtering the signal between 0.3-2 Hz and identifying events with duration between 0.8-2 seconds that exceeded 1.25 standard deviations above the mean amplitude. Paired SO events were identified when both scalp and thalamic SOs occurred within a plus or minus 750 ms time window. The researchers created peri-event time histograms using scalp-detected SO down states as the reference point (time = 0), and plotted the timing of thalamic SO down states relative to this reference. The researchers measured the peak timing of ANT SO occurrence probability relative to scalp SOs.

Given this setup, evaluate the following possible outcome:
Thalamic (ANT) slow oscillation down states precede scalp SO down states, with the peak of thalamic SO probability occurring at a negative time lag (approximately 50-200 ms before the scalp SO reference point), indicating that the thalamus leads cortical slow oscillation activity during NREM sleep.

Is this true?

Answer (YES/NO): YES